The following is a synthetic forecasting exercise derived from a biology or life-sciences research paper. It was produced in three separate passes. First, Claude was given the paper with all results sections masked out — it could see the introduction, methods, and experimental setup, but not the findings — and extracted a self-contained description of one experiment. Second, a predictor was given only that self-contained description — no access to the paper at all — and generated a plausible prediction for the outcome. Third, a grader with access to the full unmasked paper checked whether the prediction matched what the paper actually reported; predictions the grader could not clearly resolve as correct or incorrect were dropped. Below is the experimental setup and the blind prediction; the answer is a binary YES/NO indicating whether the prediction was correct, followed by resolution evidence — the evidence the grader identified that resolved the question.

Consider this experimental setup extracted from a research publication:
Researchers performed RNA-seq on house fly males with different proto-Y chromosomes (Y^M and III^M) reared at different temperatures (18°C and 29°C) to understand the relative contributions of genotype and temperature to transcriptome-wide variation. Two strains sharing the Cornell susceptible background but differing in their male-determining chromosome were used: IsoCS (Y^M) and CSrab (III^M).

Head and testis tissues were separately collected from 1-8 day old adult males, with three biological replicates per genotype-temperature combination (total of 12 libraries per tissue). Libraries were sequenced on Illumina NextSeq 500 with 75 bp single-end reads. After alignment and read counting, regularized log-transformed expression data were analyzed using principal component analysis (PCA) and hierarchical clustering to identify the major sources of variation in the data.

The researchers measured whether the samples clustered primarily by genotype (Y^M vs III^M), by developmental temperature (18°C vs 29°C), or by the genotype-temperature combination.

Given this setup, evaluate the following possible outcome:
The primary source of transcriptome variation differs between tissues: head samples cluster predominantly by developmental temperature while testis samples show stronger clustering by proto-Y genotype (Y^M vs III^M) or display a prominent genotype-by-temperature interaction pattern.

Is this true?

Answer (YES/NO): NO